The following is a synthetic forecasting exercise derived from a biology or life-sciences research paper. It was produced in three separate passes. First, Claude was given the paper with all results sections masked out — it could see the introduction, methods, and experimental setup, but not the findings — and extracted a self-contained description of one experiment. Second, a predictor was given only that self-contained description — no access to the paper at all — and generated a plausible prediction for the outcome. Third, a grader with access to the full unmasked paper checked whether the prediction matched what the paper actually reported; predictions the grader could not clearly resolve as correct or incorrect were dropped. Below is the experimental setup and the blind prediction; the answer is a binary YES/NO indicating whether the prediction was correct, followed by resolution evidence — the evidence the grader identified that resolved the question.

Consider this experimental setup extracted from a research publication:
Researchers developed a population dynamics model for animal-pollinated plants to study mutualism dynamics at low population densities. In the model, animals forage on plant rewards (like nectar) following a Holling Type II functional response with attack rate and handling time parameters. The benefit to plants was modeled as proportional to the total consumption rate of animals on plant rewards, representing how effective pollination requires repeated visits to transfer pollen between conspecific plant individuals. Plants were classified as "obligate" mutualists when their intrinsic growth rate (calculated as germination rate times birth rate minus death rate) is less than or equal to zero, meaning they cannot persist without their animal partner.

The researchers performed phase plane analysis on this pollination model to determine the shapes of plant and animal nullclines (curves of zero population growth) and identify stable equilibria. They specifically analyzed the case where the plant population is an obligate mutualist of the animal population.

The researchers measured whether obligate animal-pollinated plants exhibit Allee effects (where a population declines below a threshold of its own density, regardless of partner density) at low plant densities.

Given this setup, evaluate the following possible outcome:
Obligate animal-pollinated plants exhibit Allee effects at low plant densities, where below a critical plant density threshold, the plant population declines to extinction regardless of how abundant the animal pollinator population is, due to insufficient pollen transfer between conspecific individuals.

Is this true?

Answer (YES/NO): YES